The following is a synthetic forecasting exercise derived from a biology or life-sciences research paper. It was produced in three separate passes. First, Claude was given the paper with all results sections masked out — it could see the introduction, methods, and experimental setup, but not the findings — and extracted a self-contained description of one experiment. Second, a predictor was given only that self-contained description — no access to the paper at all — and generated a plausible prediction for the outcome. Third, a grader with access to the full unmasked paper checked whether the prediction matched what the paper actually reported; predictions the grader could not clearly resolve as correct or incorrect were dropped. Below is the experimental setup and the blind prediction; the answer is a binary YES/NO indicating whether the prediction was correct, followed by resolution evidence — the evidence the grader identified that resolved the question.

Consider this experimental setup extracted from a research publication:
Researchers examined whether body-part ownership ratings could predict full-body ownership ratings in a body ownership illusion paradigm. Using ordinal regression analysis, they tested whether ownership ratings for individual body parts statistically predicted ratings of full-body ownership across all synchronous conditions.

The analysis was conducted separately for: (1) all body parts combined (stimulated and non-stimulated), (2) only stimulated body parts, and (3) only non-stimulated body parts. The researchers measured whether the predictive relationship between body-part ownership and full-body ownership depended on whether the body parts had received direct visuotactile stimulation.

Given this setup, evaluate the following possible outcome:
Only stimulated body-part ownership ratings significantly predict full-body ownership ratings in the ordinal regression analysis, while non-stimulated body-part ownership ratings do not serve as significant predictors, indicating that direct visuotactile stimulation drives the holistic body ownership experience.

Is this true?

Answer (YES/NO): NO